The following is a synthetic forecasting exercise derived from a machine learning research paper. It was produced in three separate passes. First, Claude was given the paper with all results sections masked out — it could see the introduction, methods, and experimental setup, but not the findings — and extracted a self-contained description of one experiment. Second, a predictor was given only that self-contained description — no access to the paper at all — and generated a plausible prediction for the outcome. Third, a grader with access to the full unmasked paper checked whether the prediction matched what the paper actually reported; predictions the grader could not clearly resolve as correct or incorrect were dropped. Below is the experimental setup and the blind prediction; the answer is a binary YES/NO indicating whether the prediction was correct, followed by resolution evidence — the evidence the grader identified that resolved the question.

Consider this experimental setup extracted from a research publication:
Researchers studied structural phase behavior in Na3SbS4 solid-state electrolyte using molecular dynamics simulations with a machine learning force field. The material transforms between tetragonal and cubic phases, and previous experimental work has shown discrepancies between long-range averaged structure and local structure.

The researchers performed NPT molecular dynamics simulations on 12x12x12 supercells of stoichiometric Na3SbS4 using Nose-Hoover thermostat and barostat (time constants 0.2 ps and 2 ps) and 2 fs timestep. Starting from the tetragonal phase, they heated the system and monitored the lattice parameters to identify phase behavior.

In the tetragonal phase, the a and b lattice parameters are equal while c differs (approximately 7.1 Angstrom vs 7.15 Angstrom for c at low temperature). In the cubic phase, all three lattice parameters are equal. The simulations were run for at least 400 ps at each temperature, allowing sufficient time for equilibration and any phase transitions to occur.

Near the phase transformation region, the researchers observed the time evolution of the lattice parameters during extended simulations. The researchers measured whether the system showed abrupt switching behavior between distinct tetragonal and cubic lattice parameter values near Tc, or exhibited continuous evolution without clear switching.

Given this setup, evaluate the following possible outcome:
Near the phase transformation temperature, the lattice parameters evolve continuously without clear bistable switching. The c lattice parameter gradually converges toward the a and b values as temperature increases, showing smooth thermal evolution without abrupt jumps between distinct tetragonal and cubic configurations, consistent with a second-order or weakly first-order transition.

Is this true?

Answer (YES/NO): NO